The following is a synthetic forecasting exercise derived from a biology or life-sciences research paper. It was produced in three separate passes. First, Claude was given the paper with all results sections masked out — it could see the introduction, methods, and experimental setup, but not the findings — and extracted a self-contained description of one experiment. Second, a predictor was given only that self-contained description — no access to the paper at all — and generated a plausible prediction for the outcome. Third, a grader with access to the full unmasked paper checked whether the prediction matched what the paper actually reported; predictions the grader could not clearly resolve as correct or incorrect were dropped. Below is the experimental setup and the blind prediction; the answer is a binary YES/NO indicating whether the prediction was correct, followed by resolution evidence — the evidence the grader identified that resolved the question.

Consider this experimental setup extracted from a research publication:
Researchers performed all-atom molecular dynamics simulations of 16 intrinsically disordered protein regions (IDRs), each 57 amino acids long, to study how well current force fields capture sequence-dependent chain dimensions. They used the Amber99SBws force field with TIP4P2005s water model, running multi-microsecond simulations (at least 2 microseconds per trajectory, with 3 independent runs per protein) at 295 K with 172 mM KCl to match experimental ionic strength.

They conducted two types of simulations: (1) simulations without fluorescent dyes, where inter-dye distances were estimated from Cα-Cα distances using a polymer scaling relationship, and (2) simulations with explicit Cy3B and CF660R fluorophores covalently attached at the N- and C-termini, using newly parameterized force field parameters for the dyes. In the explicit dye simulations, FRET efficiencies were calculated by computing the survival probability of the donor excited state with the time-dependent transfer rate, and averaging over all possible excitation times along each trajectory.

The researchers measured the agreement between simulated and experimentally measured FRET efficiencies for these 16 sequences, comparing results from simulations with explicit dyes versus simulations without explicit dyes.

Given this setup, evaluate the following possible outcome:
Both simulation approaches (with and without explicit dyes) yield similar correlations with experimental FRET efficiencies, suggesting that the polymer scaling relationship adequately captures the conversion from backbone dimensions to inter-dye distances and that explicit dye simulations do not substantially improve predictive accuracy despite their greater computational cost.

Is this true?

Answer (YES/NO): NO